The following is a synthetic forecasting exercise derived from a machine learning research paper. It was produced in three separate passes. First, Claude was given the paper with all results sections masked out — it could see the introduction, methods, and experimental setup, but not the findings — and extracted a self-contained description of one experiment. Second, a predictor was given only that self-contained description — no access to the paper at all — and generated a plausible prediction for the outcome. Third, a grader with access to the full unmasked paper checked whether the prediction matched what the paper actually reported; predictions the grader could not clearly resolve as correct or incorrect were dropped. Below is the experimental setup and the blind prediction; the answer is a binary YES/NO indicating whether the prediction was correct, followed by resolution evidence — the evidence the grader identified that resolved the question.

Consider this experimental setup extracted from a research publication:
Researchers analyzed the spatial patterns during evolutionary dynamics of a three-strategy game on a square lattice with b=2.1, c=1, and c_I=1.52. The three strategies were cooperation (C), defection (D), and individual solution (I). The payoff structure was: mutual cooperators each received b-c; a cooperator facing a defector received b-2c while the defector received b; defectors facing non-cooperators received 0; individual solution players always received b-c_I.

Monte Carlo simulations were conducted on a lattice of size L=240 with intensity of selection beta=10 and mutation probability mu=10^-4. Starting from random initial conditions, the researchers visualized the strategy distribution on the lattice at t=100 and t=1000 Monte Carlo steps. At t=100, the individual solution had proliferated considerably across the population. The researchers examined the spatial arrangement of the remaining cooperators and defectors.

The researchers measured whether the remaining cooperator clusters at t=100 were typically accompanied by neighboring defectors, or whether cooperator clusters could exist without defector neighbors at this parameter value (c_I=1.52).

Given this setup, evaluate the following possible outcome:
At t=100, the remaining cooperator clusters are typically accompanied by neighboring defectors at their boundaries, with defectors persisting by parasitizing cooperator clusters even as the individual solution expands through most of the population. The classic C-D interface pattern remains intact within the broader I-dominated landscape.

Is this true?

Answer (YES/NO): NO